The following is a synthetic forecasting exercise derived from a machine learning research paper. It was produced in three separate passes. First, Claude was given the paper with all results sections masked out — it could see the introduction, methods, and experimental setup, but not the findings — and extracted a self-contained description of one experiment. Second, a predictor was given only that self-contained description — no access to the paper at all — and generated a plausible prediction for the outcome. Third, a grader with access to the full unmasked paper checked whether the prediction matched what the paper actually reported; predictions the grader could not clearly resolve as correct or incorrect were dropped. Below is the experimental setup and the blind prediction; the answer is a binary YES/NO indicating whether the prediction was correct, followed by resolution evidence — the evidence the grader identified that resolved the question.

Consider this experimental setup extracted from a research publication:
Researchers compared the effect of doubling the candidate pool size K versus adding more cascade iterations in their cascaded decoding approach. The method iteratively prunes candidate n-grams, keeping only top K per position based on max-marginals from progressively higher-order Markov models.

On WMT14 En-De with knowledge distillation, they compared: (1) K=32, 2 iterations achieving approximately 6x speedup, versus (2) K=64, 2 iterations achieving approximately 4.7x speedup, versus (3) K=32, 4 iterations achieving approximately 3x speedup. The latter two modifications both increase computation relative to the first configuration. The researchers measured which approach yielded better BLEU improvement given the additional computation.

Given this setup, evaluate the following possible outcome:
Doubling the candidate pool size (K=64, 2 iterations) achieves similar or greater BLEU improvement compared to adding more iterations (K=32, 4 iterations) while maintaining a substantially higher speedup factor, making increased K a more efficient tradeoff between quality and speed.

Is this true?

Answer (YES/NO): NO